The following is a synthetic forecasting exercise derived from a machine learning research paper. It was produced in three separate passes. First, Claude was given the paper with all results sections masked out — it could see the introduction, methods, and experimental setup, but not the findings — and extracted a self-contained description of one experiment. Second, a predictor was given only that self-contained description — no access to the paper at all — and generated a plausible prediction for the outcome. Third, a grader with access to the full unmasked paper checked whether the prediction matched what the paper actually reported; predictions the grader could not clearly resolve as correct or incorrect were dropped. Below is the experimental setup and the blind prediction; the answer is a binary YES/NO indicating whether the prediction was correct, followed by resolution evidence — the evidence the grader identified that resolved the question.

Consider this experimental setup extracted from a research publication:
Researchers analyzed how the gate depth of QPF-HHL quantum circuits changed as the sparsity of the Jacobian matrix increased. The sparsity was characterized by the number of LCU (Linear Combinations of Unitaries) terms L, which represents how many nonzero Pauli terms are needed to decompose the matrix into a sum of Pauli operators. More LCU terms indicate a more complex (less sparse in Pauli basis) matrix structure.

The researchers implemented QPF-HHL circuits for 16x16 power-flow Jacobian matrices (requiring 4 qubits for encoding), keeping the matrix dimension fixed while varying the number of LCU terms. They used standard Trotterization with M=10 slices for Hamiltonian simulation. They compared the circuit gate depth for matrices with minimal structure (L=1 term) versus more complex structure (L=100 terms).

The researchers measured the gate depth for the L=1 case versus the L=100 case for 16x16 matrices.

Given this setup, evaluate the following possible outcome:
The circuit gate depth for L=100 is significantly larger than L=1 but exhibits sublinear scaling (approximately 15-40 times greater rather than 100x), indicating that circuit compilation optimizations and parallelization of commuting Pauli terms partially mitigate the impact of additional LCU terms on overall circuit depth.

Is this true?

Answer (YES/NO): NO